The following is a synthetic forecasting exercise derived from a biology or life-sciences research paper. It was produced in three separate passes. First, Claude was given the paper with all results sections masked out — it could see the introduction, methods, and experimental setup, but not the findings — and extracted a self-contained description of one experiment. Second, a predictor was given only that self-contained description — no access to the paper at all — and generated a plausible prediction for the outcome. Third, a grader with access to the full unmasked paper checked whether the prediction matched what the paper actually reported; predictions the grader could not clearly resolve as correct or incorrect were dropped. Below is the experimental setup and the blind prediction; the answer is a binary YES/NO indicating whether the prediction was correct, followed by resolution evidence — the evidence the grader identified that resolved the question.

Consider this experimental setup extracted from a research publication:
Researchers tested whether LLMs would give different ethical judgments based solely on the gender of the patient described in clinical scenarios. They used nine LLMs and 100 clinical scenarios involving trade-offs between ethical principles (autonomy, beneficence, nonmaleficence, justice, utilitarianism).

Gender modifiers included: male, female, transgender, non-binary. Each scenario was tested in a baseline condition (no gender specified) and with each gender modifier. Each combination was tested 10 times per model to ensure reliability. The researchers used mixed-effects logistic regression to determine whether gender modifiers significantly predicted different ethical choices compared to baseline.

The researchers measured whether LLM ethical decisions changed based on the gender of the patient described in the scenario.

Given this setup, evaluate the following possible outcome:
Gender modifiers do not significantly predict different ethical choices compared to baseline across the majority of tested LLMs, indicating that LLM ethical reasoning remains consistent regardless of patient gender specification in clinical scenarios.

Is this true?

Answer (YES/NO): NO